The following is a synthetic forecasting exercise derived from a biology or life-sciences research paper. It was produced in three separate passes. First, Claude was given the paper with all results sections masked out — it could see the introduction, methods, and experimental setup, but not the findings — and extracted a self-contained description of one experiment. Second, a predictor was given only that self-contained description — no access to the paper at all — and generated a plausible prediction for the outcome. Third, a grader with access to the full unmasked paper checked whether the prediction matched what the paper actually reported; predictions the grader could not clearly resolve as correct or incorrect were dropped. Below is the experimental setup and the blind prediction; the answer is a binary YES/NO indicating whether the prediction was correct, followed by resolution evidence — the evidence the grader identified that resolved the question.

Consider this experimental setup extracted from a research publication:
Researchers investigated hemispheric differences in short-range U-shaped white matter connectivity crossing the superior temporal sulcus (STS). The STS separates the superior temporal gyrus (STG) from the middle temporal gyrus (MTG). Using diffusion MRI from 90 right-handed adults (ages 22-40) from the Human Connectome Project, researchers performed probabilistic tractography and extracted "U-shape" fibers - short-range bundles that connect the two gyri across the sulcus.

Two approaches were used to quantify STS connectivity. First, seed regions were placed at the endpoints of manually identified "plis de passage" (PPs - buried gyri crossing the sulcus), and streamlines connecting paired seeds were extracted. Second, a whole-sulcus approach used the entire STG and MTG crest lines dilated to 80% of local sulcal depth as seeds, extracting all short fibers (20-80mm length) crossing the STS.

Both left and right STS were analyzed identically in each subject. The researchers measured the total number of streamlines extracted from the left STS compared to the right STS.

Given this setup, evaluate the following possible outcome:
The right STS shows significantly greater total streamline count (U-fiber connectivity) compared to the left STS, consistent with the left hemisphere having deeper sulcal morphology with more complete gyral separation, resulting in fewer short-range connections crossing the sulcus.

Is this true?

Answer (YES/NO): NO